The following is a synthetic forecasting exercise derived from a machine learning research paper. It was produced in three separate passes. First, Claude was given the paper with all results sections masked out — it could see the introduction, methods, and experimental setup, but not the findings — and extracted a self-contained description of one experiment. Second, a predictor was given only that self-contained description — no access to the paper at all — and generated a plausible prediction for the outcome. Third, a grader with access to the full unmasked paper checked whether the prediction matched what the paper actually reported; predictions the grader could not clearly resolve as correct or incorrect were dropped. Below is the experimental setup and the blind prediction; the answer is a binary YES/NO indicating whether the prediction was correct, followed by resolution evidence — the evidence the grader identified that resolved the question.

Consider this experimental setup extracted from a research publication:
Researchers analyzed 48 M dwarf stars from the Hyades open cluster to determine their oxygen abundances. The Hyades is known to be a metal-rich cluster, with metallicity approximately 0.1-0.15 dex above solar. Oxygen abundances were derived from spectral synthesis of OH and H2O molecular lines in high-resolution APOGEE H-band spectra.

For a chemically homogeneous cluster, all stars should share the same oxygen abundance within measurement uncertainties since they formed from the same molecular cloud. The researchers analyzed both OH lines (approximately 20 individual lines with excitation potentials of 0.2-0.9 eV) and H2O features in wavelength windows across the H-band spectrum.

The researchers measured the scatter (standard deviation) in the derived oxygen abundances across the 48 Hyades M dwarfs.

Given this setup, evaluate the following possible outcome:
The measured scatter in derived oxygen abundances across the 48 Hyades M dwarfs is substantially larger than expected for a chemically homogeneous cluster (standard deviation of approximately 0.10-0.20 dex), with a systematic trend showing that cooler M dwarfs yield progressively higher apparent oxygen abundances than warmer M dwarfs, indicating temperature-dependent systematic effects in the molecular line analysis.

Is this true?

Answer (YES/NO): NO